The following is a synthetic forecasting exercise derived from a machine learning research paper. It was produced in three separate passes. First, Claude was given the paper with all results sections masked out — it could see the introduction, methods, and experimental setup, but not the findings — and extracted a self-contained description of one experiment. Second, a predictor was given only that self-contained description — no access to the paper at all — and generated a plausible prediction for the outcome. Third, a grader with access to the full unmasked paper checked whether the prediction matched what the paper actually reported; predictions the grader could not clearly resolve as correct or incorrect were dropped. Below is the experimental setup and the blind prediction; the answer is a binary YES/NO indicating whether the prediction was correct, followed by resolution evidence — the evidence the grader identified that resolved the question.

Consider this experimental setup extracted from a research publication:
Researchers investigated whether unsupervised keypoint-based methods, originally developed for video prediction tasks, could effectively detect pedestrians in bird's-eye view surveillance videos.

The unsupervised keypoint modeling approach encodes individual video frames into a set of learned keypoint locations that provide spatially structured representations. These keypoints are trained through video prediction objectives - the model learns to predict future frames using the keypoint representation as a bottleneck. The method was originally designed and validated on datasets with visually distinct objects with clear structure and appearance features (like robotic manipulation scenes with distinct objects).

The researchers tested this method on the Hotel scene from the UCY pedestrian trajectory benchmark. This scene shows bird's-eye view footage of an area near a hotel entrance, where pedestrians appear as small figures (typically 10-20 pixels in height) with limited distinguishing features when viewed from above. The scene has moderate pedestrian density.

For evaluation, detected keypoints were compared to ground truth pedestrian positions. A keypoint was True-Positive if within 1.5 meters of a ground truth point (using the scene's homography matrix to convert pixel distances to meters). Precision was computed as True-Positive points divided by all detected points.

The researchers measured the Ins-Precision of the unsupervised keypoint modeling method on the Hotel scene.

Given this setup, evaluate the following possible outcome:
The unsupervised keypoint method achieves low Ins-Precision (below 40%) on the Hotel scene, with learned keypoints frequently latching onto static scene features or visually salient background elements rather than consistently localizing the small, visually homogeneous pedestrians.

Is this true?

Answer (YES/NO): YES